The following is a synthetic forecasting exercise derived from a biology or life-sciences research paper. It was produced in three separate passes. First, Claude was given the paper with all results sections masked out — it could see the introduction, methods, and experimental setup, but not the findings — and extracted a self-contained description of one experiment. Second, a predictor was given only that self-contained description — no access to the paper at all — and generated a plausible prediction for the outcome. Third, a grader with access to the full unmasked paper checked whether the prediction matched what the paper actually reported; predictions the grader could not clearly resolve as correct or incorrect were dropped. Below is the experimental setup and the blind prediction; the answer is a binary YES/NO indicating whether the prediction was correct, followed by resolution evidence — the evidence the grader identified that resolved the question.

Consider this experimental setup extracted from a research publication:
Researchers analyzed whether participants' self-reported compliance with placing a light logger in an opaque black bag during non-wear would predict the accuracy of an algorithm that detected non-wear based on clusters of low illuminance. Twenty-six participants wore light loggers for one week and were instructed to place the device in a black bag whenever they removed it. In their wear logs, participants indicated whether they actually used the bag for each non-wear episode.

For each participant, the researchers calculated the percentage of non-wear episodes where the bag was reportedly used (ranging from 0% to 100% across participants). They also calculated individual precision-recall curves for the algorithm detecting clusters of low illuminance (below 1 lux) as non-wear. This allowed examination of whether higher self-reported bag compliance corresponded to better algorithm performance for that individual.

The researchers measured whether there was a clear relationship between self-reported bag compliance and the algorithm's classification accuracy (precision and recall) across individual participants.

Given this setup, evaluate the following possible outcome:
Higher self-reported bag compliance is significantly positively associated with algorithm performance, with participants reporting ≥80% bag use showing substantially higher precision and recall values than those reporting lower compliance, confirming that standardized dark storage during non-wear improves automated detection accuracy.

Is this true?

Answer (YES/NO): NO